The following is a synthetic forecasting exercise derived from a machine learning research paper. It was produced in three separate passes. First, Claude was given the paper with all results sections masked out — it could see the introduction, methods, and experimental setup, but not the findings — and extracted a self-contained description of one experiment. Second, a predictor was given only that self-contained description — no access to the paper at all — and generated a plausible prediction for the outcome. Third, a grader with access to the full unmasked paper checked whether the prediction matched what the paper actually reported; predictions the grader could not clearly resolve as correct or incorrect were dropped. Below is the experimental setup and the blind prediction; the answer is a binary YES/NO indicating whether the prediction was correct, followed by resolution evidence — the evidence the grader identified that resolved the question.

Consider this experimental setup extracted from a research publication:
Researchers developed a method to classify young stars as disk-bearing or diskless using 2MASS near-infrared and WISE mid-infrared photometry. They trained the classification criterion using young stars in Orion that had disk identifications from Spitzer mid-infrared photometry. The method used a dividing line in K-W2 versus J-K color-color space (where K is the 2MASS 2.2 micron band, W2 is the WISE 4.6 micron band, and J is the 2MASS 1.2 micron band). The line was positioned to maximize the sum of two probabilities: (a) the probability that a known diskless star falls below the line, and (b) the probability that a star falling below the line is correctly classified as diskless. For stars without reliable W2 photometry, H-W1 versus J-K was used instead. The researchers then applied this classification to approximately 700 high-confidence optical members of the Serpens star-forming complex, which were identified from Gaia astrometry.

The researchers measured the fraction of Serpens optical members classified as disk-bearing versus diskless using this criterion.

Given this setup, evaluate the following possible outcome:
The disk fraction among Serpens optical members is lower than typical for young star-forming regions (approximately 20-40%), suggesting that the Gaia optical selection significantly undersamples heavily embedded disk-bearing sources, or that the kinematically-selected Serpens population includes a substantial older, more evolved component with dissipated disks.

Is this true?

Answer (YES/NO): NO